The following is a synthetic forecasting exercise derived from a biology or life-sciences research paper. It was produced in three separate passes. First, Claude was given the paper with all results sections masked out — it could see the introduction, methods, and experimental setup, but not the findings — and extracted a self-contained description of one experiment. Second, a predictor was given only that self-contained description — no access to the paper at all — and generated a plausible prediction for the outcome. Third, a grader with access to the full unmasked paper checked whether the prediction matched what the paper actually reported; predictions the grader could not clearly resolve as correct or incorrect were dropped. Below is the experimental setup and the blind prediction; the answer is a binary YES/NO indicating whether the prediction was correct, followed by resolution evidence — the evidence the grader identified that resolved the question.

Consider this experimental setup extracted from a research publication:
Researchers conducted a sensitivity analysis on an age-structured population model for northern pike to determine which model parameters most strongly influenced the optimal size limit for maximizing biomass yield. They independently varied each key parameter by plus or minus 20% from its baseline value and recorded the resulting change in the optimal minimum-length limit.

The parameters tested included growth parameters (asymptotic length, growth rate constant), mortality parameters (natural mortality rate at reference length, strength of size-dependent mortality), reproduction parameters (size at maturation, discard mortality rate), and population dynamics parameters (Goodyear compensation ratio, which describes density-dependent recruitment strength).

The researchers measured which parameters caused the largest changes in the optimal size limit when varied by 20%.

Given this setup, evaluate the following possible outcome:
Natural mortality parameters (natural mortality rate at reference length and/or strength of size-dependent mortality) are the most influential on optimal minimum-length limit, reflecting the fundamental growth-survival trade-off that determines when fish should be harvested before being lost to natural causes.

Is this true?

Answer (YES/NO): NO